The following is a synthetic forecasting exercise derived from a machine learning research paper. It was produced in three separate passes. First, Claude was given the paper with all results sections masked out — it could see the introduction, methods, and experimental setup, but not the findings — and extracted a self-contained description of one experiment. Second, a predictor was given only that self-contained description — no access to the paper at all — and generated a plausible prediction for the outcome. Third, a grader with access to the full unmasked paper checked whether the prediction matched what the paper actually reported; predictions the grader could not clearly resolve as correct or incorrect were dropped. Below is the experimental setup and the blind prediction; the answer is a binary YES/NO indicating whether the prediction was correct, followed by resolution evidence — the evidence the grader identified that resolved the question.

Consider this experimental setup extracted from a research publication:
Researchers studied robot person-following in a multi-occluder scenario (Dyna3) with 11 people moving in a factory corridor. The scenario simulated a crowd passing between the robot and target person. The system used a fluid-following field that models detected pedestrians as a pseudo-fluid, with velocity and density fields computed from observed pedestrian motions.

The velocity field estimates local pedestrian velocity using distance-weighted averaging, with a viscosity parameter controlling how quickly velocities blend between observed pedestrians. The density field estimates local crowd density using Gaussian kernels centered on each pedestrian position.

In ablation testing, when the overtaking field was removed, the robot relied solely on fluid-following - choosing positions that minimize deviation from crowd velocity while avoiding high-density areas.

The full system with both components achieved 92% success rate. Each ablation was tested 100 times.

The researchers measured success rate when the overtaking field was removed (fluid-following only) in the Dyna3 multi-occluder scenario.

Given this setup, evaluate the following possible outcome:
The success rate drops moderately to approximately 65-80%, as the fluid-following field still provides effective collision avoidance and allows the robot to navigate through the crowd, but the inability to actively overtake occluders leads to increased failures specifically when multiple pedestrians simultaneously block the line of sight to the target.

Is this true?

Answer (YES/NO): NO